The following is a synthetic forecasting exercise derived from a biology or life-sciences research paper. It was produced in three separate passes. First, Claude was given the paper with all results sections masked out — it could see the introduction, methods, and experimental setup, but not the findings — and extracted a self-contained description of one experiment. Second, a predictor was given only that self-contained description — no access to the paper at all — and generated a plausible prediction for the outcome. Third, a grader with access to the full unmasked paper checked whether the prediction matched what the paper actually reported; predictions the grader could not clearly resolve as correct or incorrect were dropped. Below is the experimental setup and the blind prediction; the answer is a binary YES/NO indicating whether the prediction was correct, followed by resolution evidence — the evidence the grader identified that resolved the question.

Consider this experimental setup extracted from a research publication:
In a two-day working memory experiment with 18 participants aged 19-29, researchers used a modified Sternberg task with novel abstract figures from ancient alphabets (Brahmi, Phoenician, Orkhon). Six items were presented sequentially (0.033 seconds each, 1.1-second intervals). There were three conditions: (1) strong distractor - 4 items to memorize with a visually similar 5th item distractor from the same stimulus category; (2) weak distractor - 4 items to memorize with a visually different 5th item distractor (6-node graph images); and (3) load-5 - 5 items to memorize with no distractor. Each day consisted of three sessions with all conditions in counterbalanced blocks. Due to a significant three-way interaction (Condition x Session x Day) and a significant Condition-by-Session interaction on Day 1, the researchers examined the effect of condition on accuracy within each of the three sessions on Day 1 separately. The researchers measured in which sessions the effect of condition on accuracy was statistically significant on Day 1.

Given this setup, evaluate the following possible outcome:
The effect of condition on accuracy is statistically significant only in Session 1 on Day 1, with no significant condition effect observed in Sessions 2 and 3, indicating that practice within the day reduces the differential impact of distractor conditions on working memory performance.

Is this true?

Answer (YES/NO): NO